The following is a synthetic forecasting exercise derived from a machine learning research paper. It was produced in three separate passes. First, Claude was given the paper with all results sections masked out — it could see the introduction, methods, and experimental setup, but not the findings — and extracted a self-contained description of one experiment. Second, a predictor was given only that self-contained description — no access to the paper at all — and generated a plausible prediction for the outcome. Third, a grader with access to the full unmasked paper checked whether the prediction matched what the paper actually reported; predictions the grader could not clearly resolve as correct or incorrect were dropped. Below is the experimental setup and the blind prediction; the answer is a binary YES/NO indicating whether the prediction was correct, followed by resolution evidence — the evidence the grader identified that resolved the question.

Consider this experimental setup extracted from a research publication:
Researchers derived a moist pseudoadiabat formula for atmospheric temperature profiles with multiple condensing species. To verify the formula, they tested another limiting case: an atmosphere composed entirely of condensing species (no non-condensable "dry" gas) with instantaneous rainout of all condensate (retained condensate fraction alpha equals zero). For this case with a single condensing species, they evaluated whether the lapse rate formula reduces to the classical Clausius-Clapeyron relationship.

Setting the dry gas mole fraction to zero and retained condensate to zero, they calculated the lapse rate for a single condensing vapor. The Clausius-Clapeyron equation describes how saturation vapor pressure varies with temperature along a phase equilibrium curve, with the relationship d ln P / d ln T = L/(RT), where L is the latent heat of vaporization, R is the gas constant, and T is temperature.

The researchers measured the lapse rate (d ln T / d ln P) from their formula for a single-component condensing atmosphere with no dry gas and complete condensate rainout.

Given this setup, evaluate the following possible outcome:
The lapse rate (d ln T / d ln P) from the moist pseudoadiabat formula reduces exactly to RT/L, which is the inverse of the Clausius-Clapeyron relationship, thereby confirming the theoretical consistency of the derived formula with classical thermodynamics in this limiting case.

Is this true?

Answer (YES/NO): YES